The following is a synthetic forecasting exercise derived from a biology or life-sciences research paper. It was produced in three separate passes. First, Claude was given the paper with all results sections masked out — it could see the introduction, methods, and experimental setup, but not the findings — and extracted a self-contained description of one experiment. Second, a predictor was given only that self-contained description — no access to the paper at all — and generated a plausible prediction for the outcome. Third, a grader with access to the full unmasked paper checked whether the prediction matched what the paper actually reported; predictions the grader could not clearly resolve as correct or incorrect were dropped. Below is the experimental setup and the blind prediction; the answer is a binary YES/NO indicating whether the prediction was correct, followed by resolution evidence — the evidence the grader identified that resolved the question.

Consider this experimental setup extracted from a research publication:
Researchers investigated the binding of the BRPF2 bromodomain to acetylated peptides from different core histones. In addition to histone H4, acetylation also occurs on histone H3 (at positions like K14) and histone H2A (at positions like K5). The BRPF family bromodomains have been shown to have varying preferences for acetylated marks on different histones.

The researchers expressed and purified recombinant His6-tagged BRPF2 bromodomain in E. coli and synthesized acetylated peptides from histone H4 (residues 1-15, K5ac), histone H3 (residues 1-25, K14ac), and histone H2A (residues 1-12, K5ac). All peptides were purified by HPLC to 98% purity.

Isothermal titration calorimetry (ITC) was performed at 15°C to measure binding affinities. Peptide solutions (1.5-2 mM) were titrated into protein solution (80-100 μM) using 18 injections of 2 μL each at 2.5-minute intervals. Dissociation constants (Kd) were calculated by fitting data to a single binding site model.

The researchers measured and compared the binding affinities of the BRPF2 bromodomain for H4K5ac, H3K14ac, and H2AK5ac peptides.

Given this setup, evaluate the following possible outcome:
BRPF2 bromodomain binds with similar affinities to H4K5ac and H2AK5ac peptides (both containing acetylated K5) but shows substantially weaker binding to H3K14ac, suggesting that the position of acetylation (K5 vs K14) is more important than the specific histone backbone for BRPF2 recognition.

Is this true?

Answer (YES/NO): NO